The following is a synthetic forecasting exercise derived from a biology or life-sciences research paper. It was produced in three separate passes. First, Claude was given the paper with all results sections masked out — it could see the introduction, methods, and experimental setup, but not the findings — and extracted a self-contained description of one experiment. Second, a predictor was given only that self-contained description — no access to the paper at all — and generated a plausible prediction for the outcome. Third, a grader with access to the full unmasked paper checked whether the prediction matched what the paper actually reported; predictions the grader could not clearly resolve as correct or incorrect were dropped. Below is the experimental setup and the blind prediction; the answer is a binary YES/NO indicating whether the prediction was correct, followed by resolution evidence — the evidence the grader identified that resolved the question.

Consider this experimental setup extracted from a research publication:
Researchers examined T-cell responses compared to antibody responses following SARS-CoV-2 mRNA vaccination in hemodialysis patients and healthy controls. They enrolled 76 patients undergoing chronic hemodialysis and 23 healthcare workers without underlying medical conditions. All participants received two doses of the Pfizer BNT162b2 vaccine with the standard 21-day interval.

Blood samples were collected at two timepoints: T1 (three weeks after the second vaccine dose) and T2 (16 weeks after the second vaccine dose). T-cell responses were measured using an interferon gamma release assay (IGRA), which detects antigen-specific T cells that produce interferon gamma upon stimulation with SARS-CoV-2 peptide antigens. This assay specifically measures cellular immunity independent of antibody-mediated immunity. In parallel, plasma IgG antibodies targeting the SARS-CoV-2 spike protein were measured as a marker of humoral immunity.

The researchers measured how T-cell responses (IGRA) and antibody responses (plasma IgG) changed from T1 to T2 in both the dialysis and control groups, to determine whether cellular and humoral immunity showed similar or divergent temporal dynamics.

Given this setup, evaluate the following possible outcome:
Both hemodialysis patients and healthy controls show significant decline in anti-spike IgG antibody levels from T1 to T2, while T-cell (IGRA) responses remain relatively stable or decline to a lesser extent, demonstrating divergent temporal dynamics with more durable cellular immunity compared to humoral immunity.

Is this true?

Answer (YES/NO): NO